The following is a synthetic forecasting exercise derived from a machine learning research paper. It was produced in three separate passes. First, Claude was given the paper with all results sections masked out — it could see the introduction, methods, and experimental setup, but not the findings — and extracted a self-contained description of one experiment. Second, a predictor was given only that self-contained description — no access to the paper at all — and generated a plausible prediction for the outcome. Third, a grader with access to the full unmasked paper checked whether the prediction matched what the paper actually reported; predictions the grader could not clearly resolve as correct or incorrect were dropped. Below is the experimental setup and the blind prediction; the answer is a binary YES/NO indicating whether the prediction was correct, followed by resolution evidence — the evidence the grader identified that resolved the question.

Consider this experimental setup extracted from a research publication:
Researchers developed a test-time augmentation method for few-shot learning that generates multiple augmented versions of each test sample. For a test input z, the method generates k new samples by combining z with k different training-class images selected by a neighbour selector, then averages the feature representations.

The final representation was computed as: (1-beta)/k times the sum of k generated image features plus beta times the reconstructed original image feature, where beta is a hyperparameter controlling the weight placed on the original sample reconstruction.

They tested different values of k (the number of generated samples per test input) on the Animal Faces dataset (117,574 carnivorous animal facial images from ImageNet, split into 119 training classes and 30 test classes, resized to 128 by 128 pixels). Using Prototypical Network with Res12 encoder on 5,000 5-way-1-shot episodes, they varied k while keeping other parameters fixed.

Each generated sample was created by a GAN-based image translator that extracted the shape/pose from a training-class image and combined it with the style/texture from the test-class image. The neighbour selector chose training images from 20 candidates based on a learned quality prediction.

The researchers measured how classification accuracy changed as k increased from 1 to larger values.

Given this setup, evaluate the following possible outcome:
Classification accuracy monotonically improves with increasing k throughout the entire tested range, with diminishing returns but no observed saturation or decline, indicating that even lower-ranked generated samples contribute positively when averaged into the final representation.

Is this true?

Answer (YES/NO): YES